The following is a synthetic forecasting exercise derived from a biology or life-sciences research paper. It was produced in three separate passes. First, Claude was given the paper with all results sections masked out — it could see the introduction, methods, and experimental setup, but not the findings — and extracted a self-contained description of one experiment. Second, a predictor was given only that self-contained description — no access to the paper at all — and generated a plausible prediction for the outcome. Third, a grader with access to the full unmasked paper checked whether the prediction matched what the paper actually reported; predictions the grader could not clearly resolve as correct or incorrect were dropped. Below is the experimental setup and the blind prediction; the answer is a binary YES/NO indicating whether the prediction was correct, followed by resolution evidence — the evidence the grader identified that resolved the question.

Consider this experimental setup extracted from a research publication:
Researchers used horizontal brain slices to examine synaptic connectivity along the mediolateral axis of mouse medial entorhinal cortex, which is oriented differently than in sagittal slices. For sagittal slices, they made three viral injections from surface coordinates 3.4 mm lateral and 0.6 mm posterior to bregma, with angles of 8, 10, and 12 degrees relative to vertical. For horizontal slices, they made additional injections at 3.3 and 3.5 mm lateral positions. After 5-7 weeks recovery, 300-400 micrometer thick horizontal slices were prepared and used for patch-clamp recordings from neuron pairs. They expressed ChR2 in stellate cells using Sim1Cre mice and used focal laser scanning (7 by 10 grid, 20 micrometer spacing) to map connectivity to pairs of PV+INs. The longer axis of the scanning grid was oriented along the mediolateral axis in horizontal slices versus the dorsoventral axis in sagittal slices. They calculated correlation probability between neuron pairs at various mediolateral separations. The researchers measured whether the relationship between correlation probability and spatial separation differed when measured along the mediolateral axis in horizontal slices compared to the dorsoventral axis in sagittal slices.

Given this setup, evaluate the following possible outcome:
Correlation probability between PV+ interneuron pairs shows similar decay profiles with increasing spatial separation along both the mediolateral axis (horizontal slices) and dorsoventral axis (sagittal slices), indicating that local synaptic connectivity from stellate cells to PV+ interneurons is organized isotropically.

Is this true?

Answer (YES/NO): NO